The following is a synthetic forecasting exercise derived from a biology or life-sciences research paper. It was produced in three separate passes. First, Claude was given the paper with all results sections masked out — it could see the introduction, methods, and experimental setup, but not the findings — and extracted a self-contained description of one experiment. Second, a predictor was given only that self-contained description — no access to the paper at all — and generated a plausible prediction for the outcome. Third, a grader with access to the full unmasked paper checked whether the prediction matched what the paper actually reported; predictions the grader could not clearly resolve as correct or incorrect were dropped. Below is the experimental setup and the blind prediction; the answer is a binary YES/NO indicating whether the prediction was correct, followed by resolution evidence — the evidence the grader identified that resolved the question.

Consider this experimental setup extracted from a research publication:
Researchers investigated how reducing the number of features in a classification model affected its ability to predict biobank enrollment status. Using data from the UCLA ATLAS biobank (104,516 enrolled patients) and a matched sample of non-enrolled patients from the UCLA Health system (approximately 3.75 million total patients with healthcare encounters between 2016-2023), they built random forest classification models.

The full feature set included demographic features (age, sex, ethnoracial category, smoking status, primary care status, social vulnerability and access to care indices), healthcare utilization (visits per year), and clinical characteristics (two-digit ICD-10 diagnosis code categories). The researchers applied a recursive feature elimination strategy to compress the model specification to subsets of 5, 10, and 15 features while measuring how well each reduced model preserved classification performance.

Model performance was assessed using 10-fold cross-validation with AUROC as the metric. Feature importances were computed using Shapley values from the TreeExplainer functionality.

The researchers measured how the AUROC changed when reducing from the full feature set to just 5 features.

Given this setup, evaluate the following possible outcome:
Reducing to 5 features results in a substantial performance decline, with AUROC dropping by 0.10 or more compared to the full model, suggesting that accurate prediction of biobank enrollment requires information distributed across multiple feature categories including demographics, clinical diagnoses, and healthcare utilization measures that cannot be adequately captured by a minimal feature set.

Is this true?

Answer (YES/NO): NO